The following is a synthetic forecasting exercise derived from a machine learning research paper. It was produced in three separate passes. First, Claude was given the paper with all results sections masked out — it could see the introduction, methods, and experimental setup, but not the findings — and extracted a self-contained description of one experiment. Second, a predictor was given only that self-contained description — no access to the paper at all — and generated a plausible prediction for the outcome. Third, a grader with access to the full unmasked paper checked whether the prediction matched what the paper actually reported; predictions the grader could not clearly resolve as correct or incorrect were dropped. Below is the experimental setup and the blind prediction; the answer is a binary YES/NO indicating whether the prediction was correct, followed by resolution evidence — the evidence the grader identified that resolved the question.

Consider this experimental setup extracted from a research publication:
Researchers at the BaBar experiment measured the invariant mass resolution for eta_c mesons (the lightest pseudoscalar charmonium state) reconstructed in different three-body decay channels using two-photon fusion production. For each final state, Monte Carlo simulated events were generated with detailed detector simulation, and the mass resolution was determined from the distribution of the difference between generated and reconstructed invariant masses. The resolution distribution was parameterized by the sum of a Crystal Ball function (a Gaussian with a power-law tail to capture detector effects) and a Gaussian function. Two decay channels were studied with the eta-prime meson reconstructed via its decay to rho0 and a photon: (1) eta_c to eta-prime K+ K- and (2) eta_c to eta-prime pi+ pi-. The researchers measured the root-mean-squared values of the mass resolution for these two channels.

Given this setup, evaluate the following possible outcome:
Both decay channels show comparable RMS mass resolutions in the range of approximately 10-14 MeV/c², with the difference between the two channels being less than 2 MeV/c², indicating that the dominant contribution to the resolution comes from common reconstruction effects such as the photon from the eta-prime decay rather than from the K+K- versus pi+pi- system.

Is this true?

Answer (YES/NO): NO